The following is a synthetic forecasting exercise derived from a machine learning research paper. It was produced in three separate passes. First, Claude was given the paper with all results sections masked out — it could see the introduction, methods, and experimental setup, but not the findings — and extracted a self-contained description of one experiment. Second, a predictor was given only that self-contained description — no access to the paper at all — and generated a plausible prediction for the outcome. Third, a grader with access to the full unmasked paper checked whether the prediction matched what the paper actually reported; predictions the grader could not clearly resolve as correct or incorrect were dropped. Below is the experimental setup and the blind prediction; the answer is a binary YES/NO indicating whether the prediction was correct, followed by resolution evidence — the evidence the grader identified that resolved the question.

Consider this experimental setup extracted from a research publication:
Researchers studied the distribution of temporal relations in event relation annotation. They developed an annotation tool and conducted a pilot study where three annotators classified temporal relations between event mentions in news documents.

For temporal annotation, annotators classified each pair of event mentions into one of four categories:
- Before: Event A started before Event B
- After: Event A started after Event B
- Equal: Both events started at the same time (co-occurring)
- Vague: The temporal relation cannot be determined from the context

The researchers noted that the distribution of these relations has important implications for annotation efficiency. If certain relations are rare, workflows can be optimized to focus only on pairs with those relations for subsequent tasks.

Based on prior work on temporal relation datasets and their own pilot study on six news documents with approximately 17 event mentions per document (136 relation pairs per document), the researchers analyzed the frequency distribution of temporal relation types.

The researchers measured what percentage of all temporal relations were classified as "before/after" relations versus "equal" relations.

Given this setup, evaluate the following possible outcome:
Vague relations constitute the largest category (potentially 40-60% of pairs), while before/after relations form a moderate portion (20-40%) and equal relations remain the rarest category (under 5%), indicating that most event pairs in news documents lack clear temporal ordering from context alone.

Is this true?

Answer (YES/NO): NO